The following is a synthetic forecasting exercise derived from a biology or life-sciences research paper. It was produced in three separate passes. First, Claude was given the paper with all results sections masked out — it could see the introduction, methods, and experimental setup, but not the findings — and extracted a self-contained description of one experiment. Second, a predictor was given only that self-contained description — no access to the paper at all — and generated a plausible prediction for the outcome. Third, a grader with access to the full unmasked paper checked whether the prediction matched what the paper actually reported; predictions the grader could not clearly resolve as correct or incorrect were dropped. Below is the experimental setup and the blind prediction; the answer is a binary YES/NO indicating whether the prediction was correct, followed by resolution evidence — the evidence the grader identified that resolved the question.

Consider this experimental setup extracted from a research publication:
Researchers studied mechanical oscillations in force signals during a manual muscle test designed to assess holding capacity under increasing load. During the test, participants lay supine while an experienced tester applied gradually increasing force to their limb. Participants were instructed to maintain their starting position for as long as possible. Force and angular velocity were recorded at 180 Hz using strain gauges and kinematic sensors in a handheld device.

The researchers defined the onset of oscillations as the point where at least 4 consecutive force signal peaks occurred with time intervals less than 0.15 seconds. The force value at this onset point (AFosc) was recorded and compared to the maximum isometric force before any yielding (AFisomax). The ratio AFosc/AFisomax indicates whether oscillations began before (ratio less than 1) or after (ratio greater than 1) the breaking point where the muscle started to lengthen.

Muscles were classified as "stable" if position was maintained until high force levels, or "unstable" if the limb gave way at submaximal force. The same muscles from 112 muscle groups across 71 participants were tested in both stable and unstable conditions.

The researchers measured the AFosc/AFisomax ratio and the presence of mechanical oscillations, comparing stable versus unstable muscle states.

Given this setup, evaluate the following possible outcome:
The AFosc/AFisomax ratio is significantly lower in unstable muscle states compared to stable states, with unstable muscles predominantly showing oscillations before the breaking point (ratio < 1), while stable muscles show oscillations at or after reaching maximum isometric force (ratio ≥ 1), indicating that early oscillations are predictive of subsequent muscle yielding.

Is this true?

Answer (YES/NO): NO